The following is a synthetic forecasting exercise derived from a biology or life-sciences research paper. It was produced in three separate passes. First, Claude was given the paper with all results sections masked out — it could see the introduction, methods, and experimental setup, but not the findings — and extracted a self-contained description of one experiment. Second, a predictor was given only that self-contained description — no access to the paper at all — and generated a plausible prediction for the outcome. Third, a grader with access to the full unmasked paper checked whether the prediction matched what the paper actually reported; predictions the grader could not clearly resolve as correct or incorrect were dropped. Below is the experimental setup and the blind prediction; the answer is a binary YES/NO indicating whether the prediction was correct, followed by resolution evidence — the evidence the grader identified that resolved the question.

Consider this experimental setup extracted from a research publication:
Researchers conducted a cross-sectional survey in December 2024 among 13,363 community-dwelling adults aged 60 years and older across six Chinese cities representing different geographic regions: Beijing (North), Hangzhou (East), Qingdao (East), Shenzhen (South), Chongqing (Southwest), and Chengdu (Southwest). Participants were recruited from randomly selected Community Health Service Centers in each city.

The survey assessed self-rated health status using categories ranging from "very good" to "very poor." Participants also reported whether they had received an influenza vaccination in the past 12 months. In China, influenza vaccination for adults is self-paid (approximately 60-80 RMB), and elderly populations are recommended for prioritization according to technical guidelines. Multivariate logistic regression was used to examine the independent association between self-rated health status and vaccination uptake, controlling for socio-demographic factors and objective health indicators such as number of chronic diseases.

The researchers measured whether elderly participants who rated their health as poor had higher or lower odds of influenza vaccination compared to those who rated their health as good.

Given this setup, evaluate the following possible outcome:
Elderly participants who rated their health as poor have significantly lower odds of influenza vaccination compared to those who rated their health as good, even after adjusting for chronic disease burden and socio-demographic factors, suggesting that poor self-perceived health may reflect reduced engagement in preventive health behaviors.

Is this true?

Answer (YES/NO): YES